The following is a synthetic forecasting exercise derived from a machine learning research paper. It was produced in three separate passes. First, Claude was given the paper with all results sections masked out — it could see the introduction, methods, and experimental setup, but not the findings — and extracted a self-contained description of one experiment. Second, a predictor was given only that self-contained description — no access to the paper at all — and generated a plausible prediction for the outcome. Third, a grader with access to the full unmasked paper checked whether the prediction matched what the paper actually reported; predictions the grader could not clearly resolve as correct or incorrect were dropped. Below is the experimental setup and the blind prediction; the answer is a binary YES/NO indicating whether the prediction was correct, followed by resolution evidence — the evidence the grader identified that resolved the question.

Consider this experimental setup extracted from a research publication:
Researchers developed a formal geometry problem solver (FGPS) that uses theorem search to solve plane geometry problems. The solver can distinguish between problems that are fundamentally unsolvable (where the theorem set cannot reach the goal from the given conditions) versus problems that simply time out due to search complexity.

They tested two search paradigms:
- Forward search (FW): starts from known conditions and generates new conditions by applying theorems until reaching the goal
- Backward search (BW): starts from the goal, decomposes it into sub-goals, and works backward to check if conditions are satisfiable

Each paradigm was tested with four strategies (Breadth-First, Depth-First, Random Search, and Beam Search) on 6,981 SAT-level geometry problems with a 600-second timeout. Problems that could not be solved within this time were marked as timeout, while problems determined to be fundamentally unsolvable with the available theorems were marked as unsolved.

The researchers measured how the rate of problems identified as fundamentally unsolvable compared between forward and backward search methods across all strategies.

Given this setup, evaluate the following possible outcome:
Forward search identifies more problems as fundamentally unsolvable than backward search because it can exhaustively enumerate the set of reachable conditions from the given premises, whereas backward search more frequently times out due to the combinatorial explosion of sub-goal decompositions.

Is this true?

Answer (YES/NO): YES